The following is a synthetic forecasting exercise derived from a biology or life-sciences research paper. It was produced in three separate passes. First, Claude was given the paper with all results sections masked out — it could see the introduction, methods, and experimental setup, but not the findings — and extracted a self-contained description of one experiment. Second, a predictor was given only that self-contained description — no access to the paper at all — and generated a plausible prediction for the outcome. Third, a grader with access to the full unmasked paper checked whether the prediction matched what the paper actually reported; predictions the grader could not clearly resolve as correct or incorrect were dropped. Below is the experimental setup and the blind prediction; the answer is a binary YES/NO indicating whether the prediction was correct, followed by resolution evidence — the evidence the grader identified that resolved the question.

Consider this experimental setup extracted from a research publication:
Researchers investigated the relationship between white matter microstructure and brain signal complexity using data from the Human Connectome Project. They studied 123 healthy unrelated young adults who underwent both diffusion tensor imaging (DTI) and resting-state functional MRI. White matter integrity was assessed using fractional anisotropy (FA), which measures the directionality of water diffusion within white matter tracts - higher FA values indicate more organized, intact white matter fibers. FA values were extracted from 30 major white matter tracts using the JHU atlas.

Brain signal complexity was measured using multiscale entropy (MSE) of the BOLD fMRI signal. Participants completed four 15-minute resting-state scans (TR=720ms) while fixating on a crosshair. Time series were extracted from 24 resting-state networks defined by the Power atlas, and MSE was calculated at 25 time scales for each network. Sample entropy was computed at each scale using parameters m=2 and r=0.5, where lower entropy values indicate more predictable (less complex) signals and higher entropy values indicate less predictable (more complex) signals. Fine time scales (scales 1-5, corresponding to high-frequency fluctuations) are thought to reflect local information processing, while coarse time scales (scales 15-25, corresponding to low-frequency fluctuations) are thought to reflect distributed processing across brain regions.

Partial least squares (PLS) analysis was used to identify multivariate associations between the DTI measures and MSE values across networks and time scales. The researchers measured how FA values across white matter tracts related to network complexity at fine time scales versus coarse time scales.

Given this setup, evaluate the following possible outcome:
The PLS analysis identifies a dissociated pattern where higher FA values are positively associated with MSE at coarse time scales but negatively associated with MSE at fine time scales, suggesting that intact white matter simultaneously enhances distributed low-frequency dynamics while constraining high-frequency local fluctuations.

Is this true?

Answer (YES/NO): NO